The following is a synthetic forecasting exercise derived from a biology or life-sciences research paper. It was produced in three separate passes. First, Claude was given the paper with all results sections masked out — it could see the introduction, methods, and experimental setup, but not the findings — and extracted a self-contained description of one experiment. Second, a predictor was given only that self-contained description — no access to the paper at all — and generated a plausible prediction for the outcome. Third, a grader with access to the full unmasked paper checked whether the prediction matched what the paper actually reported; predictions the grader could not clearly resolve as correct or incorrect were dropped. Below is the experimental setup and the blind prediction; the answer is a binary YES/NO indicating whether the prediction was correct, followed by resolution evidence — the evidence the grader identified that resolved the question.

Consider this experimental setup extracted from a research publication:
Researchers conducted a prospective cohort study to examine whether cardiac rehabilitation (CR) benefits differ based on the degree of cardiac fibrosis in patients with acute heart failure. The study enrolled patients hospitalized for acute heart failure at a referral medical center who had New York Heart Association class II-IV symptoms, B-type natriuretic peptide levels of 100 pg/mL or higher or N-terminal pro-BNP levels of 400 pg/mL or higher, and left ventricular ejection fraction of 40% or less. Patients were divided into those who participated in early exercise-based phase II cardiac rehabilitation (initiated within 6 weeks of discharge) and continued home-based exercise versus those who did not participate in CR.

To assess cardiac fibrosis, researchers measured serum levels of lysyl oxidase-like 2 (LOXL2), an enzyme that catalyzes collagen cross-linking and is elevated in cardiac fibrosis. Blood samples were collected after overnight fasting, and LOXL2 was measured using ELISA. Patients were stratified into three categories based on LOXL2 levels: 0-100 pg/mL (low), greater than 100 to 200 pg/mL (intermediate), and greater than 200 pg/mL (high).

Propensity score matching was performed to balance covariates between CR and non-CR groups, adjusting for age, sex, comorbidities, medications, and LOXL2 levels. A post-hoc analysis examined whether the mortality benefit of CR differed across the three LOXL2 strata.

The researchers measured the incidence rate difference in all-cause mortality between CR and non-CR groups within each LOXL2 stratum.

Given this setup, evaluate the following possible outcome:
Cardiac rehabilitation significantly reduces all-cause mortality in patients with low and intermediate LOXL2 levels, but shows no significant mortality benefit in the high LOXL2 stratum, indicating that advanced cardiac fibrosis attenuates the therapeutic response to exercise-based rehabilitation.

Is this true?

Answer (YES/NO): NO